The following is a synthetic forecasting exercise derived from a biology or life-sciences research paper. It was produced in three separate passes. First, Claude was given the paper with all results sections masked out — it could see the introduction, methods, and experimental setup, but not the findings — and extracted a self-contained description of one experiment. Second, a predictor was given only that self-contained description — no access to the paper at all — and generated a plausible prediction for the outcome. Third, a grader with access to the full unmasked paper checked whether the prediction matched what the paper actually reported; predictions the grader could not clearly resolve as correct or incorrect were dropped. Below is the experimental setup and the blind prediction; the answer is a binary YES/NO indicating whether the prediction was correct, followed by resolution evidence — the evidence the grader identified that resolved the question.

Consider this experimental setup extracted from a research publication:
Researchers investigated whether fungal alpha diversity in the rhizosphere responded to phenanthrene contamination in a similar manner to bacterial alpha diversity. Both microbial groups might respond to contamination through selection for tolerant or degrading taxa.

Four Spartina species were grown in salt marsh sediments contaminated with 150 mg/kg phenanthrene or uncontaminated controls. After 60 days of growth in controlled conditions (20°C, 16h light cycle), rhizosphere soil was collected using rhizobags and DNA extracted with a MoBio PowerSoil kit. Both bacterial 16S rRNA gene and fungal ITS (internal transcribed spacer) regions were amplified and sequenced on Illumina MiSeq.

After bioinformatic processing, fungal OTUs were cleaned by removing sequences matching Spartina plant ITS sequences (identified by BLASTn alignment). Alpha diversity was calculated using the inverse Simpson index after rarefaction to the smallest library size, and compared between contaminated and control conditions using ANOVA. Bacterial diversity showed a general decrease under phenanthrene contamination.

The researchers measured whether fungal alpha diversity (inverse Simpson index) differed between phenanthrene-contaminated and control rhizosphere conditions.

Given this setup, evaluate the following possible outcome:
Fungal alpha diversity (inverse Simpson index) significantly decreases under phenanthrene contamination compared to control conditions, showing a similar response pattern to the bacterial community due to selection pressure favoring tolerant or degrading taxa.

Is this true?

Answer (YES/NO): NO